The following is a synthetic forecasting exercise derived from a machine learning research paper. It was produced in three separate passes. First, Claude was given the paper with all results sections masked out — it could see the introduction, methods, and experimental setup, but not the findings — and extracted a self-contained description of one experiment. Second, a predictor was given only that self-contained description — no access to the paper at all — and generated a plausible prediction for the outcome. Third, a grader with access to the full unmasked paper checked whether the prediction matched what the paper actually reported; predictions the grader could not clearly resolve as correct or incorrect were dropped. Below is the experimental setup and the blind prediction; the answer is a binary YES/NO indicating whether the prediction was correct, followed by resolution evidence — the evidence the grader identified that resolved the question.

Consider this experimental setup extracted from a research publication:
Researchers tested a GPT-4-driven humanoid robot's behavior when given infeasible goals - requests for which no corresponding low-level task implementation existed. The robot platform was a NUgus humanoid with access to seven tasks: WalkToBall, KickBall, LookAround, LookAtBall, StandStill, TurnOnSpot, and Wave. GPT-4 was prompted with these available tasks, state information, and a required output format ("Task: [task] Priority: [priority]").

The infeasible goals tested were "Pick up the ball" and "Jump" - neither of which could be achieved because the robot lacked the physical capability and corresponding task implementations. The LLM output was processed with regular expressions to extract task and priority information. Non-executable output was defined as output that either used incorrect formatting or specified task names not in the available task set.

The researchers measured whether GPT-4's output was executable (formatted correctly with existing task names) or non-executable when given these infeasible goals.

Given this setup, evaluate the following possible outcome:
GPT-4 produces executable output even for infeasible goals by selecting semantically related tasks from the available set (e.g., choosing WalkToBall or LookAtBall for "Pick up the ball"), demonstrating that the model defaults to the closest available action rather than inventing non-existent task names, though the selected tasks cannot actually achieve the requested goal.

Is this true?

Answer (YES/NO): NO